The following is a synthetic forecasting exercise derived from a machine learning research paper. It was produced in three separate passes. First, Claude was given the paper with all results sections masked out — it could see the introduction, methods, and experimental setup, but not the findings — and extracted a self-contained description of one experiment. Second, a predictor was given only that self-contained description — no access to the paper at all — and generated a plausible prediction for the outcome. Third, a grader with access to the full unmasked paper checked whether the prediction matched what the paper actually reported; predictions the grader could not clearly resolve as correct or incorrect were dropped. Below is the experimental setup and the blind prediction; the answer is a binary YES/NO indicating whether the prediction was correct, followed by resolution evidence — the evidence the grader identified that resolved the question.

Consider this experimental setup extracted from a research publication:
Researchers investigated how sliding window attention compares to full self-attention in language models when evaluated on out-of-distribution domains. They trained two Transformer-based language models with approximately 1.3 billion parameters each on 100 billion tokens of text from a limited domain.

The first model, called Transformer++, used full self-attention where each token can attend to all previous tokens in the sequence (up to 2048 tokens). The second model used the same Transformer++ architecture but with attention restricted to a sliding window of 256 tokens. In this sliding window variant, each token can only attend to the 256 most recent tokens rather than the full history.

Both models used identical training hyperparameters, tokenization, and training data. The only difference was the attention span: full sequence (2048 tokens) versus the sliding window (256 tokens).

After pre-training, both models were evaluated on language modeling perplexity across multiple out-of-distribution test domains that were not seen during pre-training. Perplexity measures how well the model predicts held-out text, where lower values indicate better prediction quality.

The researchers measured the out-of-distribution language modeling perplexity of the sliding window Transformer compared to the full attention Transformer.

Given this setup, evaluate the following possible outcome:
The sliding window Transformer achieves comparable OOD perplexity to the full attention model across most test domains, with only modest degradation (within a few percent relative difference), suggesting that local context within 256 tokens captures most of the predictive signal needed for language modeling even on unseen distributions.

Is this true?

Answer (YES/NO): NO